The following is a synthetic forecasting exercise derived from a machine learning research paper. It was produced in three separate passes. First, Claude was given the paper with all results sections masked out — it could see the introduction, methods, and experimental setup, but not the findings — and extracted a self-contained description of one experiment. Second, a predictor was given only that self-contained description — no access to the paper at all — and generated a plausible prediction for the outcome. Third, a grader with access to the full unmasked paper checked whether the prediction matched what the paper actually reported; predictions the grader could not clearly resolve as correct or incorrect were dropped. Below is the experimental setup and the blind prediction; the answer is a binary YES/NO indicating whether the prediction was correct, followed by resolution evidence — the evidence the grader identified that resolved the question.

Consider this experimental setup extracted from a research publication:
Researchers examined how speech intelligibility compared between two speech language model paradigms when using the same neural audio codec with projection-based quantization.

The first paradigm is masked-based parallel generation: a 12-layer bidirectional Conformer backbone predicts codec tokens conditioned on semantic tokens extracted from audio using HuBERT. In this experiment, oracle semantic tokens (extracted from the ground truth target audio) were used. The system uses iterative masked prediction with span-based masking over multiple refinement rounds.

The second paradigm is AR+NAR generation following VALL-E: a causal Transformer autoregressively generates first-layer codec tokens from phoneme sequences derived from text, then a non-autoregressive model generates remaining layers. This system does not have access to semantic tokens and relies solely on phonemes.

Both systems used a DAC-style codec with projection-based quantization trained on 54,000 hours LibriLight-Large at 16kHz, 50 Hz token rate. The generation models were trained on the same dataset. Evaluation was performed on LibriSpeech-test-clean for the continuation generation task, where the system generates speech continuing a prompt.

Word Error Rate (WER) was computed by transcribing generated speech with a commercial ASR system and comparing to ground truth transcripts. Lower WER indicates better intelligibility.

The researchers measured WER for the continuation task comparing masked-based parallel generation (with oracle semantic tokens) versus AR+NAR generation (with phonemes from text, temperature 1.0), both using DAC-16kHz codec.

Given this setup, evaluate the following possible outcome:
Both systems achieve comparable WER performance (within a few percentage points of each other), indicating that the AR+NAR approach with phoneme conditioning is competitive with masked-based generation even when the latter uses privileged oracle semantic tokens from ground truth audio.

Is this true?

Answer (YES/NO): NO